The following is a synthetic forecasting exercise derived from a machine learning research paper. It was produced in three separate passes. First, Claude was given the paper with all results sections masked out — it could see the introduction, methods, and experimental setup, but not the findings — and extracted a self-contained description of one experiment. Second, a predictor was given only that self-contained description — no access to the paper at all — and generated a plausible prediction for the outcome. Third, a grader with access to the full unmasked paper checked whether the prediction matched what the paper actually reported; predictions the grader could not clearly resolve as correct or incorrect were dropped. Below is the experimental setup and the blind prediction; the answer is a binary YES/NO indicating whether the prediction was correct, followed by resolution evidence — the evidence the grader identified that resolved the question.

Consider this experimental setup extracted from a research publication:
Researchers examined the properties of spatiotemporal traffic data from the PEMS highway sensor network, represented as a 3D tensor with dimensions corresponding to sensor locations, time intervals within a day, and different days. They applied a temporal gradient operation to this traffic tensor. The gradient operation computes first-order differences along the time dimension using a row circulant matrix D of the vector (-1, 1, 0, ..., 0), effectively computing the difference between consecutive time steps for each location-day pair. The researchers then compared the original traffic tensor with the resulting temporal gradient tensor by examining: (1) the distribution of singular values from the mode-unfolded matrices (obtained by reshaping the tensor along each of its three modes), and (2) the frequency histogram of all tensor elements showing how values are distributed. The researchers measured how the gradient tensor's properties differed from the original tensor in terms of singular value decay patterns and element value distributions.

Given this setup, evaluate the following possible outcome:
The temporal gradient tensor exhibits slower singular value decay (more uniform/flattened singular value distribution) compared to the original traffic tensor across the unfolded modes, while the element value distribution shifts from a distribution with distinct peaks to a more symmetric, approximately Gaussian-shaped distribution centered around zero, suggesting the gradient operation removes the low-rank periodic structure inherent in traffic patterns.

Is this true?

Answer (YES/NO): NO